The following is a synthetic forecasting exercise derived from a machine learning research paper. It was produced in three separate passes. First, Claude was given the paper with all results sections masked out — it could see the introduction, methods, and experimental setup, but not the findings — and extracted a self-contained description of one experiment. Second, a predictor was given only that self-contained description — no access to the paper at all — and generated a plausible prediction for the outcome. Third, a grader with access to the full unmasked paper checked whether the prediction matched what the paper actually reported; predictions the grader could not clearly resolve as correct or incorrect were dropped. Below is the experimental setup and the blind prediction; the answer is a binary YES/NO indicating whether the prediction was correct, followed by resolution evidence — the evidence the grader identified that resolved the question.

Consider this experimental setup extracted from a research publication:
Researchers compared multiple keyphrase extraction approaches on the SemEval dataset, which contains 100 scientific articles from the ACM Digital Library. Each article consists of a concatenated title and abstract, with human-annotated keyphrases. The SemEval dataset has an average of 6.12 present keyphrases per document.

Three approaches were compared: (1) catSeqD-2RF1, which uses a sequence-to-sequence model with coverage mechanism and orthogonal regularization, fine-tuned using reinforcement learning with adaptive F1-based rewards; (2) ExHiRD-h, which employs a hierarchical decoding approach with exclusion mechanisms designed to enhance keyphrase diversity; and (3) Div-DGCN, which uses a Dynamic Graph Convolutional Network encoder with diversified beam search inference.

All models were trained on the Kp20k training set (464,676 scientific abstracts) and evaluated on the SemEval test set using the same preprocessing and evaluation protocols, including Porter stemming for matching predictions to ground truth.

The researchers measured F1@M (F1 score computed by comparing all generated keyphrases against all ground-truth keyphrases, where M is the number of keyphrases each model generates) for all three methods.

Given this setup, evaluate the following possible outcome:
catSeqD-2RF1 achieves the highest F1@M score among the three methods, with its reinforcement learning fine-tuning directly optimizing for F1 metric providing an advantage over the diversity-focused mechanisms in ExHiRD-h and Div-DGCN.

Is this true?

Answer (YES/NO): NO